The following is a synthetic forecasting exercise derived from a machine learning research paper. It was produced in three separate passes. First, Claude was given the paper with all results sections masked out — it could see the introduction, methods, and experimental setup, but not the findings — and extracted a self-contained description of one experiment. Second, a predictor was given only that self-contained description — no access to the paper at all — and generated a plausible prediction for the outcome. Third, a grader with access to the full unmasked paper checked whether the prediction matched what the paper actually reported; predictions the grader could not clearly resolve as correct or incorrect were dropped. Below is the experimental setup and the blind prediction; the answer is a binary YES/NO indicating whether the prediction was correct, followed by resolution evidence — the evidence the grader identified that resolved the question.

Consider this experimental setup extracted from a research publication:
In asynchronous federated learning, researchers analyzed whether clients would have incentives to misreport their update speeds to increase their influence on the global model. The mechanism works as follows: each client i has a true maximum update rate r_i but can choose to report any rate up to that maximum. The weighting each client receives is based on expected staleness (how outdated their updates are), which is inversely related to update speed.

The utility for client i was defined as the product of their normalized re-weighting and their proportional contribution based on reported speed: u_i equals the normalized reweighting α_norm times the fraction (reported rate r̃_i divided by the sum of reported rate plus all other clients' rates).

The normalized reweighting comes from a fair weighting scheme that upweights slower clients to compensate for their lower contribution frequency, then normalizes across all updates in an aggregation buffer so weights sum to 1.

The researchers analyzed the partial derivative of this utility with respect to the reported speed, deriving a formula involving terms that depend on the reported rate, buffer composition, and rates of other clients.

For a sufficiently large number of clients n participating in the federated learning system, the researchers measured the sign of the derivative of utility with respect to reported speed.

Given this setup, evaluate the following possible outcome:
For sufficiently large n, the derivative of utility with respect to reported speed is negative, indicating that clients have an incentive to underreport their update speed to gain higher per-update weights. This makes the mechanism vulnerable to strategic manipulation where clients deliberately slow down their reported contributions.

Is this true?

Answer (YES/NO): NO